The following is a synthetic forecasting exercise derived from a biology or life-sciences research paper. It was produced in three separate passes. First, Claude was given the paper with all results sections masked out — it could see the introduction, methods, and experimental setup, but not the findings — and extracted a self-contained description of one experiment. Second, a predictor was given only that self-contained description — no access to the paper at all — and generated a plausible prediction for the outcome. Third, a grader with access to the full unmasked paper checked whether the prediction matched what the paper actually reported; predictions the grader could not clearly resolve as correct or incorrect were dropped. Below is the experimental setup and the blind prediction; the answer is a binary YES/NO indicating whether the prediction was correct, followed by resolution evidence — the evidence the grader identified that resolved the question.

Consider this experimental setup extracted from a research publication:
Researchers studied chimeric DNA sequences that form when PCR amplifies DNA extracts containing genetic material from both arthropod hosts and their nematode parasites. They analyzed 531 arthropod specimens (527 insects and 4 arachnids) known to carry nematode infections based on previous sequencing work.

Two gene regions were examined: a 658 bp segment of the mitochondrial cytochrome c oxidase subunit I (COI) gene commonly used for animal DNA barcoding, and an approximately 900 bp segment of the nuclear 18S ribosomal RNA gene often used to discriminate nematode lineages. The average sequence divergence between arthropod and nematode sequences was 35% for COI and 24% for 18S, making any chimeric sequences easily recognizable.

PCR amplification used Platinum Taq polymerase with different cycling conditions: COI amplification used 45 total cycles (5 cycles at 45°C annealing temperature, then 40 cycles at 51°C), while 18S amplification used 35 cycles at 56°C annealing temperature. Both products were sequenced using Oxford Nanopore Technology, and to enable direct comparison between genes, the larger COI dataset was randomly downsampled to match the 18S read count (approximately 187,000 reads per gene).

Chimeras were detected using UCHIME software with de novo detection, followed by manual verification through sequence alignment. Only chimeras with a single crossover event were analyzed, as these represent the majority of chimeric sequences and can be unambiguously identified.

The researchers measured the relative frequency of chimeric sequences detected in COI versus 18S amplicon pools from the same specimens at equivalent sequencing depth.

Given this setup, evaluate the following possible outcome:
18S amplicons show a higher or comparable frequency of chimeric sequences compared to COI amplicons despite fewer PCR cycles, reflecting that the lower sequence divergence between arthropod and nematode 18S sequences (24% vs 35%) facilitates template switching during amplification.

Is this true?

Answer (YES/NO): NO